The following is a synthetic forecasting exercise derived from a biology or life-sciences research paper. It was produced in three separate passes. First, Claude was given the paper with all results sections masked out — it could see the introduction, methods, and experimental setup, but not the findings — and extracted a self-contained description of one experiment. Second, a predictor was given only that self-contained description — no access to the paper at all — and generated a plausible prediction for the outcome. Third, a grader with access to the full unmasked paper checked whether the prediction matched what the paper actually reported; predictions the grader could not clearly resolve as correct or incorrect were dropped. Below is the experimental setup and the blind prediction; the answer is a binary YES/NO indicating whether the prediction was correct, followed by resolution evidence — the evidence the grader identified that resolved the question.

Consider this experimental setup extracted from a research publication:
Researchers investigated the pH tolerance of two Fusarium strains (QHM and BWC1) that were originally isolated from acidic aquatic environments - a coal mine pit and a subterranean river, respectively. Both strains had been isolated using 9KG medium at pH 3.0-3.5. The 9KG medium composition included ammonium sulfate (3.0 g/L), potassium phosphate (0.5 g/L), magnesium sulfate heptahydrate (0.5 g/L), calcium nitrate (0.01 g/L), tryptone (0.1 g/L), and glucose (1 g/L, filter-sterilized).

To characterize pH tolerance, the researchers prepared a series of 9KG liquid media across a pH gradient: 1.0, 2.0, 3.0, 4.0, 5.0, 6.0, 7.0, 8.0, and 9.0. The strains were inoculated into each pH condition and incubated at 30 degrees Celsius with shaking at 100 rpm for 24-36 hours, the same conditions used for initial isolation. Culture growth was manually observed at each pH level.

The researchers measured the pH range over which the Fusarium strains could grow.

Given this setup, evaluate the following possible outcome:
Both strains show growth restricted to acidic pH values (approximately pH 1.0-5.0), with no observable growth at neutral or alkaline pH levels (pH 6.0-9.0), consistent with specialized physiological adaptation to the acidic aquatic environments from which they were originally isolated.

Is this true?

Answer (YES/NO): NO